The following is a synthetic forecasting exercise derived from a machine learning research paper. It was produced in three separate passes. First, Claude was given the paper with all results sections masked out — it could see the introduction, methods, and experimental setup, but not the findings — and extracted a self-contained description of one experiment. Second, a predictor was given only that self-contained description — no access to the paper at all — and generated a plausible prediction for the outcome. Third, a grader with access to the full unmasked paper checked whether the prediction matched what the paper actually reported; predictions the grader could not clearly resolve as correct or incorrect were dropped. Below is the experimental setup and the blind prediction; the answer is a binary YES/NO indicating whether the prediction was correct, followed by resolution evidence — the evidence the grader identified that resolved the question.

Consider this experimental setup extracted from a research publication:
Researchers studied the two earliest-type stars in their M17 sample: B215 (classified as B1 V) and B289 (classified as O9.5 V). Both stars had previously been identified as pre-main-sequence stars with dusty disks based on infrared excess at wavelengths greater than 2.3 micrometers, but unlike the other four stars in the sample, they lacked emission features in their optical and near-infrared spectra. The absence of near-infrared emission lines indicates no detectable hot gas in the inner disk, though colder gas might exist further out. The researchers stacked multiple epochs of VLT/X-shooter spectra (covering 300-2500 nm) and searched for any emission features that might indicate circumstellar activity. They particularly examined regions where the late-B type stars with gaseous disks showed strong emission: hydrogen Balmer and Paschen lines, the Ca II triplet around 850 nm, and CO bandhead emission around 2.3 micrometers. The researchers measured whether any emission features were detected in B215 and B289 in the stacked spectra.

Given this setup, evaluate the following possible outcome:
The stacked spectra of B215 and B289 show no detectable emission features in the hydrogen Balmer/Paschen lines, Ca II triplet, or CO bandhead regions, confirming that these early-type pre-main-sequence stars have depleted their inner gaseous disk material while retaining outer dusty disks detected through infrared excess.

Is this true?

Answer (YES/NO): YES